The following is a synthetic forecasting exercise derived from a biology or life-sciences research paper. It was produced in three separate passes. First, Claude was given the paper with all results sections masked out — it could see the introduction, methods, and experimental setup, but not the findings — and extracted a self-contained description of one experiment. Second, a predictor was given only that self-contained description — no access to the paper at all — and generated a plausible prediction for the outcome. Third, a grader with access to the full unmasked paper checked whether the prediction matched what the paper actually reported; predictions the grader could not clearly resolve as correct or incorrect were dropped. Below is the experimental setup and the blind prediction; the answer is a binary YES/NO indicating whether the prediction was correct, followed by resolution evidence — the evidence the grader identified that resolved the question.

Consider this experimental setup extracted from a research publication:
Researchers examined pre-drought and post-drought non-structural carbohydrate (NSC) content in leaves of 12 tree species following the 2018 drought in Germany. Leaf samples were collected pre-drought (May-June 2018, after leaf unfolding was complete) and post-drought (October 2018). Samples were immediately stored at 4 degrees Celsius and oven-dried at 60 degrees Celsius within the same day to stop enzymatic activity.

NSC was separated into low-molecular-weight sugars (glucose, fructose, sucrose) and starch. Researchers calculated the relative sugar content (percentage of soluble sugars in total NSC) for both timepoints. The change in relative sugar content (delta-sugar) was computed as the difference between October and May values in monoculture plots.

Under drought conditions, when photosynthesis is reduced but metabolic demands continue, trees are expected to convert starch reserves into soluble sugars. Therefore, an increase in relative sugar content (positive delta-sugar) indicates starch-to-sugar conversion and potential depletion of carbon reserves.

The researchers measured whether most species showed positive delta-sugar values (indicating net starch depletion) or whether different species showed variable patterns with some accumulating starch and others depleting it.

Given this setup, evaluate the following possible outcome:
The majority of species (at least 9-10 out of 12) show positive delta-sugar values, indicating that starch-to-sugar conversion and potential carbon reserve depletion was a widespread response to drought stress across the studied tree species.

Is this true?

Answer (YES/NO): NO